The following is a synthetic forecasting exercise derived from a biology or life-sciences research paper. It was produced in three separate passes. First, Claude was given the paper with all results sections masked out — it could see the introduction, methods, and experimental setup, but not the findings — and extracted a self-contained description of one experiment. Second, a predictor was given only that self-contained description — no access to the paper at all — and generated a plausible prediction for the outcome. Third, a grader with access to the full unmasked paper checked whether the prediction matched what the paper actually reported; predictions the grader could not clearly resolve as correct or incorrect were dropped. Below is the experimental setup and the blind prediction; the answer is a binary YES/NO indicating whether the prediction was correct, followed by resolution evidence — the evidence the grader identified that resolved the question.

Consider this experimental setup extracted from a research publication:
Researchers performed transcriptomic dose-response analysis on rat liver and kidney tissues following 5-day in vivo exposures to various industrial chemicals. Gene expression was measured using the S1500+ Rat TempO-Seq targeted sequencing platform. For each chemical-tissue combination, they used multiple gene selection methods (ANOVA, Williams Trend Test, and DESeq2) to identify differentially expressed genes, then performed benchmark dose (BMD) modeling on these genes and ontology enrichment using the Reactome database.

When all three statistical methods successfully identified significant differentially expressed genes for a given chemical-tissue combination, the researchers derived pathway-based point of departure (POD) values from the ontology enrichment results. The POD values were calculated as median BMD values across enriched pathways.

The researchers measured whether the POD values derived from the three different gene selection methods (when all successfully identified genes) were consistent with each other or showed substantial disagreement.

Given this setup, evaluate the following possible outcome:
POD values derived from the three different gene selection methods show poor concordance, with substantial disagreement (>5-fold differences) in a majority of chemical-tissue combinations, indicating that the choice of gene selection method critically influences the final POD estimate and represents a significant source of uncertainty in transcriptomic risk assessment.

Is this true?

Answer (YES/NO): NO